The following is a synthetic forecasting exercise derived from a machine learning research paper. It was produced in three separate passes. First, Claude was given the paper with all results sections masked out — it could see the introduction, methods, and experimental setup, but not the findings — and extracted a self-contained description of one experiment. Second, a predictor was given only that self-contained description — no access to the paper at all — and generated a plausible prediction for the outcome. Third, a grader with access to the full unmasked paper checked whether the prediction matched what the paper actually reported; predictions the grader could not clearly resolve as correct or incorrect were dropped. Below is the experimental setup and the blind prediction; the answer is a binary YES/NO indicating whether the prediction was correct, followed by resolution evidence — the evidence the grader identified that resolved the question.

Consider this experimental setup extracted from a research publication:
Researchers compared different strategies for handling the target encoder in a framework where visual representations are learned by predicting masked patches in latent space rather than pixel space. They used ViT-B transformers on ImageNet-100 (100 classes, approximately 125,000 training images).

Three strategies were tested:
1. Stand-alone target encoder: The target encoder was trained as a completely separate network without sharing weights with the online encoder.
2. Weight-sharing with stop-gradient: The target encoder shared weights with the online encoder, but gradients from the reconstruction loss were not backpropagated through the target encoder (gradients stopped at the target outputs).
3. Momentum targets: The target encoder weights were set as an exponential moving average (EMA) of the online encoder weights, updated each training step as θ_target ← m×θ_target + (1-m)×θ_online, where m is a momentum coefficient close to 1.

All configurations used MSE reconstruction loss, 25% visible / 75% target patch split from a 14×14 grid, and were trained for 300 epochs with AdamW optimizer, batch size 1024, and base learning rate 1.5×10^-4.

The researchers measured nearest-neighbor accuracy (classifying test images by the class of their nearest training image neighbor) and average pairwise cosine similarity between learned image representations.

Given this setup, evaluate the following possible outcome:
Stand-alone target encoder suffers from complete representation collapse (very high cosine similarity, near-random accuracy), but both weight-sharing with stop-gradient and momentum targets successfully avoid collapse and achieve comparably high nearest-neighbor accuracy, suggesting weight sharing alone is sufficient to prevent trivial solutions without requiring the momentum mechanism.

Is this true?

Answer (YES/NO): NO